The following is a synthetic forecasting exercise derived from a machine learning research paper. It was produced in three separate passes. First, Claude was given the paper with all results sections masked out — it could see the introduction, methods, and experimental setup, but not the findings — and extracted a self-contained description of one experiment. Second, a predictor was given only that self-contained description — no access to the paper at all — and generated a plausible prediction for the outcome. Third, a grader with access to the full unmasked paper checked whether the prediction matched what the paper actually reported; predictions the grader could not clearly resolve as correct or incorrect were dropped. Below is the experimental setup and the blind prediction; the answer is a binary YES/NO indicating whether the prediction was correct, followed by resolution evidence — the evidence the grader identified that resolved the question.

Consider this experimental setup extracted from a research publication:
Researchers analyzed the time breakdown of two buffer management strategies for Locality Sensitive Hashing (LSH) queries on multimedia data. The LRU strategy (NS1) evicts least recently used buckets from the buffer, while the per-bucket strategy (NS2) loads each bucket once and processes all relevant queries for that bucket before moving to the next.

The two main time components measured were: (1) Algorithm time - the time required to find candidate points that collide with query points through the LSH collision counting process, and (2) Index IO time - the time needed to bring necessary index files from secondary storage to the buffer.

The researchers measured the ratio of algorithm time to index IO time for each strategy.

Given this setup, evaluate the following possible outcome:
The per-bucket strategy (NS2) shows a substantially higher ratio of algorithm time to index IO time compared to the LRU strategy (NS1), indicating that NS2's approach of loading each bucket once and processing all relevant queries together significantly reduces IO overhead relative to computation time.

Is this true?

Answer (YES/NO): YES